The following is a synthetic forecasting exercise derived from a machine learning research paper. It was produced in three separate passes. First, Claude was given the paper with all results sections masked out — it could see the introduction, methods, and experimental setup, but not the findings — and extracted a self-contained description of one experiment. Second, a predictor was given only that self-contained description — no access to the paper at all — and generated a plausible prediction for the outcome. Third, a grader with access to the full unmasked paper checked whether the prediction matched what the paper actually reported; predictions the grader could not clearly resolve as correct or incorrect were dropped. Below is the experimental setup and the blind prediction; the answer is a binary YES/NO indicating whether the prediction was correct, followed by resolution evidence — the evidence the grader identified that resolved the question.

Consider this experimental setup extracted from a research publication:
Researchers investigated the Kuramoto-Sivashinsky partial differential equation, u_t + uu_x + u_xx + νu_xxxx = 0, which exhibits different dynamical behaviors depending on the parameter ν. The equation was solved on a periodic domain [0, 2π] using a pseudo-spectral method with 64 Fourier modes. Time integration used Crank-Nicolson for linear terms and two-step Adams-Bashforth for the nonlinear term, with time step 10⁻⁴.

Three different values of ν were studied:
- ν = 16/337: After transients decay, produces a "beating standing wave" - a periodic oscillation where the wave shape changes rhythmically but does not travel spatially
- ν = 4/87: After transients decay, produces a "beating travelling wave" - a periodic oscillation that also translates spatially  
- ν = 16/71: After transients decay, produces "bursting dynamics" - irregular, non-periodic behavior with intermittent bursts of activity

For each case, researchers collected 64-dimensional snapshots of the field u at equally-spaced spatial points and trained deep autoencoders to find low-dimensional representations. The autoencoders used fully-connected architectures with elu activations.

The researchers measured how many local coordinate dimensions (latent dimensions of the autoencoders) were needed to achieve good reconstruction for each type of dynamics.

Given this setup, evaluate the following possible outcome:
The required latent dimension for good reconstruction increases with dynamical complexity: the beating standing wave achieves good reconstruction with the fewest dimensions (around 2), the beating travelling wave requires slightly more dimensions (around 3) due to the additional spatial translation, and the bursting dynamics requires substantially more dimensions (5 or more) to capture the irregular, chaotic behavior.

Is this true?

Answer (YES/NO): NO